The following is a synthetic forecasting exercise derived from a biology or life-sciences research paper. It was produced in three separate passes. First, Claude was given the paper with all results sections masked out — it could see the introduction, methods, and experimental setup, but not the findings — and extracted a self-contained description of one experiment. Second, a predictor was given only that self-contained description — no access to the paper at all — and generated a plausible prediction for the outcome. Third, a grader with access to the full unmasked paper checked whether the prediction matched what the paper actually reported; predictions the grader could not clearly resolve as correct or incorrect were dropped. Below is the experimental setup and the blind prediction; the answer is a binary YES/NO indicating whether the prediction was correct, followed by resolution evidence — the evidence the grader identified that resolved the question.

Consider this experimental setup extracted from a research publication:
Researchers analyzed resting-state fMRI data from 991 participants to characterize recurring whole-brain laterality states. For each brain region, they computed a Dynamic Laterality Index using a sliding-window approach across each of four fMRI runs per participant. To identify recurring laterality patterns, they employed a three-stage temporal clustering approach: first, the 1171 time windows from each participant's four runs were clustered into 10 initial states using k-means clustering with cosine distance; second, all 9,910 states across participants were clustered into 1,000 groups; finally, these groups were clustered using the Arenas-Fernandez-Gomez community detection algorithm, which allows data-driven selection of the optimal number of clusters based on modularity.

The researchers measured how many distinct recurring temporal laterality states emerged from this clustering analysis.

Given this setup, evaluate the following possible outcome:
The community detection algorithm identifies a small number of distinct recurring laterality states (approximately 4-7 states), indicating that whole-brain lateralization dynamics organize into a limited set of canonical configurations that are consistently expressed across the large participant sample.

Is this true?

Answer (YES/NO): NO